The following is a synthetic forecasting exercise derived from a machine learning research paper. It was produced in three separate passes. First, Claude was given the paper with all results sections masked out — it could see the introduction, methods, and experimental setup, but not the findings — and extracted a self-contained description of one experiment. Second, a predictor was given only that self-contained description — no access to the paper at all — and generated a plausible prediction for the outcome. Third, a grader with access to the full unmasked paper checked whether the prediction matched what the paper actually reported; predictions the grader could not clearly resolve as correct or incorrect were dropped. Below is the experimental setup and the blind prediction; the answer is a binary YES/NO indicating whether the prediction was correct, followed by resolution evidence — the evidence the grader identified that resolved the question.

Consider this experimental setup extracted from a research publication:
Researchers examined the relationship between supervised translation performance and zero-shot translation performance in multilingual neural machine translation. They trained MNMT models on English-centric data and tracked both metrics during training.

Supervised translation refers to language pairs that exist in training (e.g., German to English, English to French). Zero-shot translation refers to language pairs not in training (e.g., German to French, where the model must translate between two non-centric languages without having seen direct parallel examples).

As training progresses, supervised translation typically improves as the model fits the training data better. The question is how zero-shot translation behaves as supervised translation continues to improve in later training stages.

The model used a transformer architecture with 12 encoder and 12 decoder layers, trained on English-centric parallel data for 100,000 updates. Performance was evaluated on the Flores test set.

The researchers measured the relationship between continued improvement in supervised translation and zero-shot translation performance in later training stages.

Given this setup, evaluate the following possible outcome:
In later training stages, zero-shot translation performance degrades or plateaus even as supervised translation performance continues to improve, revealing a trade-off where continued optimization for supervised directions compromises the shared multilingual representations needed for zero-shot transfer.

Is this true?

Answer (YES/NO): YES